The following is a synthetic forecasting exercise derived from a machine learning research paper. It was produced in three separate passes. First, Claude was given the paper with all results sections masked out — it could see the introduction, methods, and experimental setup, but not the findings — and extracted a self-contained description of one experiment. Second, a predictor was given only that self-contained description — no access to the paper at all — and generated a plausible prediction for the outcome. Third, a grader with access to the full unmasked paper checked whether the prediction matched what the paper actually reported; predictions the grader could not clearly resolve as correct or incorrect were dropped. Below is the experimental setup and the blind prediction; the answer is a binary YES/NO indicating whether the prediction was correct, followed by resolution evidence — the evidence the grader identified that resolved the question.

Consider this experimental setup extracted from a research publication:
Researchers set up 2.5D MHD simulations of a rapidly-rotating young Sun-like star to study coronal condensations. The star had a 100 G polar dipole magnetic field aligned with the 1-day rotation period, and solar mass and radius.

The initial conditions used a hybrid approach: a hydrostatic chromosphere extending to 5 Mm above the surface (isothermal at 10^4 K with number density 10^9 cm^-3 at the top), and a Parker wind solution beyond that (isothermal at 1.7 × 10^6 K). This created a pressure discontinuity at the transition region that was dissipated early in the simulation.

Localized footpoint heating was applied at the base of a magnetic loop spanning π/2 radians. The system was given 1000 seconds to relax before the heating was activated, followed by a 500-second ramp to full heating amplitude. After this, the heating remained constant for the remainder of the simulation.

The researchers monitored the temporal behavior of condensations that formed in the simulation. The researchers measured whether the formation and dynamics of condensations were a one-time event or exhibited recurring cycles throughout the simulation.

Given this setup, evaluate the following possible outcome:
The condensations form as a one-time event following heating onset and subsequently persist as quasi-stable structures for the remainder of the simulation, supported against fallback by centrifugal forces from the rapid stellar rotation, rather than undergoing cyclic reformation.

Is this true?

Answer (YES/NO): NO